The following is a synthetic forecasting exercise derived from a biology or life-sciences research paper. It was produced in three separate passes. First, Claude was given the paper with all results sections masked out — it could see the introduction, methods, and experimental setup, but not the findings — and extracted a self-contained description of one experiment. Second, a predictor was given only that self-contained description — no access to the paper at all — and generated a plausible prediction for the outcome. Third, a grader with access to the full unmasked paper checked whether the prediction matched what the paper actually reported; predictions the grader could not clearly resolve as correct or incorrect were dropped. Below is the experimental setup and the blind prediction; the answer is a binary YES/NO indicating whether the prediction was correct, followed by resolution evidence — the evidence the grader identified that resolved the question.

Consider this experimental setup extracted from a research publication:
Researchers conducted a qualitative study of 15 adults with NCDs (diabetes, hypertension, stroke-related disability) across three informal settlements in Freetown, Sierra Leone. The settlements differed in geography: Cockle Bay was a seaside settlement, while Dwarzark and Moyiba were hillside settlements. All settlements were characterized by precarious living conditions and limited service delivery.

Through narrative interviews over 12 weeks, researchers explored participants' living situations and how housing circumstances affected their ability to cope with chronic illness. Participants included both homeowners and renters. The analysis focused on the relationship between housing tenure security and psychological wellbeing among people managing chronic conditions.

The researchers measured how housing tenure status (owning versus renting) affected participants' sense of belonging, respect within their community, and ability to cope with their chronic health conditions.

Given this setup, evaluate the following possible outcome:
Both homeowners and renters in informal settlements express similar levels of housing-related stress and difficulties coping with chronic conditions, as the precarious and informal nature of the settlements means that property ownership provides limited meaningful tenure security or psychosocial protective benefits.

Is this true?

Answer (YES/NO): NO